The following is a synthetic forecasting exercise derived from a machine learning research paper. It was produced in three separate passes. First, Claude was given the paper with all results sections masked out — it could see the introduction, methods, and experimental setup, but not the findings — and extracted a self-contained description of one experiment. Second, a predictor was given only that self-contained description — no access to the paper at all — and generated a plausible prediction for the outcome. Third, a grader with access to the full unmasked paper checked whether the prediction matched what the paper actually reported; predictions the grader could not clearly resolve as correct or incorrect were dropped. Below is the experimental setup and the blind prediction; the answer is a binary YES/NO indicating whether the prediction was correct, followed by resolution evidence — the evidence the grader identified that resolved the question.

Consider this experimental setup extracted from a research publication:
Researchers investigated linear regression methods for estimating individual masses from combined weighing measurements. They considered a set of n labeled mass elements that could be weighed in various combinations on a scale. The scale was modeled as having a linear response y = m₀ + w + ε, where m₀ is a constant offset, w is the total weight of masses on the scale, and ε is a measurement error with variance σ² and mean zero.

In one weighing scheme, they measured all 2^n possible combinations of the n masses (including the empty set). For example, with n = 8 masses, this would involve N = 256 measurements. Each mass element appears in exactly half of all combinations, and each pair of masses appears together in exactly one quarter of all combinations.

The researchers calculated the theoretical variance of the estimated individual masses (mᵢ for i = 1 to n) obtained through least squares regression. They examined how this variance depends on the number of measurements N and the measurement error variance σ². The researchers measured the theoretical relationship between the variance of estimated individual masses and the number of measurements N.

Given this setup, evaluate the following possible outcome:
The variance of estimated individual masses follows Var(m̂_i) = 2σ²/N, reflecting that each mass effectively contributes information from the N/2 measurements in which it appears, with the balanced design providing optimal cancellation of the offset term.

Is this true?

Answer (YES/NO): NO